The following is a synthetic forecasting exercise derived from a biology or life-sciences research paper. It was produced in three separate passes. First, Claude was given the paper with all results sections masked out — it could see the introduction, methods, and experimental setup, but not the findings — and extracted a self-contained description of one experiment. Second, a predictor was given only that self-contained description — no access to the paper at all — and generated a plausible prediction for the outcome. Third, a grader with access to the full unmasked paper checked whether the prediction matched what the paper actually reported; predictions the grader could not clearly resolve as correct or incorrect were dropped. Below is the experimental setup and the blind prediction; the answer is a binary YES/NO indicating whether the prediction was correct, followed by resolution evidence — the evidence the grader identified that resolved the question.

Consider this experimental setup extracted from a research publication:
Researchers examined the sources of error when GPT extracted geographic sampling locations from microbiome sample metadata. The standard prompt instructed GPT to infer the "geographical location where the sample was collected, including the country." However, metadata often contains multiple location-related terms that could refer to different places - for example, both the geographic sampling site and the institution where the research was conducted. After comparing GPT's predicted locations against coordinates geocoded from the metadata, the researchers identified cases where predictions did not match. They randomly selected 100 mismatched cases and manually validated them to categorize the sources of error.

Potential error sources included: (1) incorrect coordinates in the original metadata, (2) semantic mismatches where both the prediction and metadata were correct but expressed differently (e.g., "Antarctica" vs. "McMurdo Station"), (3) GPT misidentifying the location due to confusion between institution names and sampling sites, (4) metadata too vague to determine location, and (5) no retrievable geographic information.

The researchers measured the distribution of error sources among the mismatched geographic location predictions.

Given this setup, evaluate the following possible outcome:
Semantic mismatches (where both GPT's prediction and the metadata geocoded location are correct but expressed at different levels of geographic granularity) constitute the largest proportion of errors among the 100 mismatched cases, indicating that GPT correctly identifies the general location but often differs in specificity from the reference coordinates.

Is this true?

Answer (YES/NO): NO